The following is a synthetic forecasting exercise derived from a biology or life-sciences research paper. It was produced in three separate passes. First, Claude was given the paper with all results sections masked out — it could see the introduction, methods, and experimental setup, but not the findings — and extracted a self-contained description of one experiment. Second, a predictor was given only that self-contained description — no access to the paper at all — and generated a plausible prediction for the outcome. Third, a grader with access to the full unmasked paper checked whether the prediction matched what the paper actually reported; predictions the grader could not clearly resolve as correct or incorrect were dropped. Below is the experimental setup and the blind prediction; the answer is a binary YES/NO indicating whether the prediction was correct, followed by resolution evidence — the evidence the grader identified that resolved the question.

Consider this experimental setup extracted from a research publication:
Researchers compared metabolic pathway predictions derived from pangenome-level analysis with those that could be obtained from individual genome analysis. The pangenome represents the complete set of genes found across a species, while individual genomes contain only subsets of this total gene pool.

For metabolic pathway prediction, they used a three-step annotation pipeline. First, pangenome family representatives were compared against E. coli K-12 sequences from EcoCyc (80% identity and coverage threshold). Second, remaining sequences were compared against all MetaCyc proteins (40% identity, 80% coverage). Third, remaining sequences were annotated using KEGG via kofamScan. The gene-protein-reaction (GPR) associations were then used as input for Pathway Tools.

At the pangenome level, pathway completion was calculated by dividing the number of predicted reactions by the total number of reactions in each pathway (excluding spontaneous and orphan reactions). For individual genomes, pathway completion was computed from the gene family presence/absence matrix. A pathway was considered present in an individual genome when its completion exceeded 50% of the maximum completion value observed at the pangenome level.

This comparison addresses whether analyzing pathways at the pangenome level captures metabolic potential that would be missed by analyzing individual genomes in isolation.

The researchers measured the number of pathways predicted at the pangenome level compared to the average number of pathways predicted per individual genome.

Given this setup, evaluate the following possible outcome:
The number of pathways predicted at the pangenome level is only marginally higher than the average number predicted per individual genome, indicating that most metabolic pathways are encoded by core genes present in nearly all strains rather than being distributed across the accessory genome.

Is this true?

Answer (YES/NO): NO